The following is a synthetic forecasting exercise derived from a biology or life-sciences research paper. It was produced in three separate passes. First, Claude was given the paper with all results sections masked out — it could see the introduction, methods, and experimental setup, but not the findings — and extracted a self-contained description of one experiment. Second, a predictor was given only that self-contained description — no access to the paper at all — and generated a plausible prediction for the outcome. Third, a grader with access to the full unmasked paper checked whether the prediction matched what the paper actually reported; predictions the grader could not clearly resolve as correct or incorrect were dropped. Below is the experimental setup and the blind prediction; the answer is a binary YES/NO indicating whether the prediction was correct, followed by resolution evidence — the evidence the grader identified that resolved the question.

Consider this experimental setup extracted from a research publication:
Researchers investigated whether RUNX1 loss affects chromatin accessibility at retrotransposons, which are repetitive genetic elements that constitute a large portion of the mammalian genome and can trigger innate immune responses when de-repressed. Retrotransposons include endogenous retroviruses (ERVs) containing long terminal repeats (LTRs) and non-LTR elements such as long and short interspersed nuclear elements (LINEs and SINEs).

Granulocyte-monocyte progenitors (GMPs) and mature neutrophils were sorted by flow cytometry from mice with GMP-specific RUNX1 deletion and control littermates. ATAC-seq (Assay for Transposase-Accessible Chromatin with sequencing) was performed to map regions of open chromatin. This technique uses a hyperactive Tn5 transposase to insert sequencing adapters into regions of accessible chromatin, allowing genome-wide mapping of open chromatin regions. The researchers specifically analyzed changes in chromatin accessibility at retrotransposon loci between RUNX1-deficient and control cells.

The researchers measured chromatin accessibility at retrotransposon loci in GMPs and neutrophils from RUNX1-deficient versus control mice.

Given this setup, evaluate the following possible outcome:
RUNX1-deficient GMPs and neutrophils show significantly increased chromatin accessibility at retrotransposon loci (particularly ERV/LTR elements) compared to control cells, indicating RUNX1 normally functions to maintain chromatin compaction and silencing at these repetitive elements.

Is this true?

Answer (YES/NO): YES